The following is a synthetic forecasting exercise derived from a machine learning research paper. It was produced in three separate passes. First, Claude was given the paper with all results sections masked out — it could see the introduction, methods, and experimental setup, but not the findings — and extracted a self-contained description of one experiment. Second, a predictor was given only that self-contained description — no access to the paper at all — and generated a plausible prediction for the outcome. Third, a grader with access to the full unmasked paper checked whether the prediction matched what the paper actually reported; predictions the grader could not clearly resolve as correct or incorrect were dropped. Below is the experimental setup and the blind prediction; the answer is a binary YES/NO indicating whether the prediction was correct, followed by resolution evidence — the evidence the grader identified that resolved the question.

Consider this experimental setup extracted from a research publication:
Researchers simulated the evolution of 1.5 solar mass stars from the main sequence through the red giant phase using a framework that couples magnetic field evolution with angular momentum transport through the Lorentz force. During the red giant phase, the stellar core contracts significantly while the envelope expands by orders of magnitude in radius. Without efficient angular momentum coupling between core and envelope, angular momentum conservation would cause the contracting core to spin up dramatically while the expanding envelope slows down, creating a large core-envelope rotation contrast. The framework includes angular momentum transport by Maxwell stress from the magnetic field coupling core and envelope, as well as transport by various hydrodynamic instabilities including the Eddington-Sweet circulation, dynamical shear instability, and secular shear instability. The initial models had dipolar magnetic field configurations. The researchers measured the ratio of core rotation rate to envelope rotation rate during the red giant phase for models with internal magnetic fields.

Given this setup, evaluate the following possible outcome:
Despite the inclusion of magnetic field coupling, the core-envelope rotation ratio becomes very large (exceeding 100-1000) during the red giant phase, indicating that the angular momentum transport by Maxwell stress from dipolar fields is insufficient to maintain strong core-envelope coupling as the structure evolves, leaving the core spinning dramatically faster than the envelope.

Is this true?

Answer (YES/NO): NO